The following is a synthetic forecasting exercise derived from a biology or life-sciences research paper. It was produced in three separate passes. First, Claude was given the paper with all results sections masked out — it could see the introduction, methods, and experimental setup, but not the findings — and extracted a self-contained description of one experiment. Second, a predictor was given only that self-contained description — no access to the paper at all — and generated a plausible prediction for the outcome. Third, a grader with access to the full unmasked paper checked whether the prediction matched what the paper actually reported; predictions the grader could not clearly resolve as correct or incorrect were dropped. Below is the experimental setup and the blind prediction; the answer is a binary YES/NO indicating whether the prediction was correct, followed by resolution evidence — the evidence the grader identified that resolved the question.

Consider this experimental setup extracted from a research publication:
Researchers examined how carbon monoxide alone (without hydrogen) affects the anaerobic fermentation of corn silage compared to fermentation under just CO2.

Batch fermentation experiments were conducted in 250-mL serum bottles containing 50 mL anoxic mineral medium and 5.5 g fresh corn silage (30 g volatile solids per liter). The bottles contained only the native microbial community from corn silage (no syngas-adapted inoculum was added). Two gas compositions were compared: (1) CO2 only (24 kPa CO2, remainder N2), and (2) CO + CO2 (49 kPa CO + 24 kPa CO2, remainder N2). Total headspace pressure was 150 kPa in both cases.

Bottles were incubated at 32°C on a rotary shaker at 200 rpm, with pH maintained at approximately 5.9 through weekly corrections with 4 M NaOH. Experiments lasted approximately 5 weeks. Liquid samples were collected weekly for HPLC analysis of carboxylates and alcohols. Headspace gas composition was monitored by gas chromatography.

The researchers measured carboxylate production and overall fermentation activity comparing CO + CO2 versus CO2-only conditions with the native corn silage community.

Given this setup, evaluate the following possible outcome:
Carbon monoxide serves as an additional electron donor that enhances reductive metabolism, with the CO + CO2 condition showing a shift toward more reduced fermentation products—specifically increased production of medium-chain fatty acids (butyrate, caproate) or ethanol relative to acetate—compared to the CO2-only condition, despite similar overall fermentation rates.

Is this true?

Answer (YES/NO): NO